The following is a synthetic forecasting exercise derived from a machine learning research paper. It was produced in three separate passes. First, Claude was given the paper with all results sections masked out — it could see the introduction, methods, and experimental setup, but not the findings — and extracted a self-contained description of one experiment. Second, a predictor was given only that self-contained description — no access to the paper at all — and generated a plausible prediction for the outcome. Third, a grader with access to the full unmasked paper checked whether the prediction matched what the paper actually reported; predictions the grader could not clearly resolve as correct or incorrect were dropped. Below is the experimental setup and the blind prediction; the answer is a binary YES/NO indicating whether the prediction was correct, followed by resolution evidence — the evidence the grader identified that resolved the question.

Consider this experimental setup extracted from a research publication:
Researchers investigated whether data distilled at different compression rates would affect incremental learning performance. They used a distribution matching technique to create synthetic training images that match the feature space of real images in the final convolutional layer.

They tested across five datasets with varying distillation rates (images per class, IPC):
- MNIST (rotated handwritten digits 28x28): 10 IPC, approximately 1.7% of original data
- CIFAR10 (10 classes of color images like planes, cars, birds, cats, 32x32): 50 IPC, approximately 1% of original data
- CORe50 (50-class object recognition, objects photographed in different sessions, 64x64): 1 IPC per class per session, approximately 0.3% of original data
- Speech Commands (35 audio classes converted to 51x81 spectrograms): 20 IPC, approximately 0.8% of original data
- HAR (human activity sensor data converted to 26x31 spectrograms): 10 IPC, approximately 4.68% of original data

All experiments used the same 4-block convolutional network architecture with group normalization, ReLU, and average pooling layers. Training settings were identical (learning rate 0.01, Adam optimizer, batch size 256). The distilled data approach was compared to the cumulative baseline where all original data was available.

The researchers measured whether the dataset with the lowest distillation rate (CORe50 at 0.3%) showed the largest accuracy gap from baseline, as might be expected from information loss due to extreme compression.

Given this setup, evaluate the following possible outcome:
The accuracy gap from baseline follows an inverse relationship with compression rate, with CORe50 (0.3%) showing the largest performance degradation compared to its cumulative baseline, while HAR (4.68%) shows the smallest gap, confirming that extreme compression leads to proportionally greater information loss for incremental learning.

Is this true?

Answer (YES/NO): NO